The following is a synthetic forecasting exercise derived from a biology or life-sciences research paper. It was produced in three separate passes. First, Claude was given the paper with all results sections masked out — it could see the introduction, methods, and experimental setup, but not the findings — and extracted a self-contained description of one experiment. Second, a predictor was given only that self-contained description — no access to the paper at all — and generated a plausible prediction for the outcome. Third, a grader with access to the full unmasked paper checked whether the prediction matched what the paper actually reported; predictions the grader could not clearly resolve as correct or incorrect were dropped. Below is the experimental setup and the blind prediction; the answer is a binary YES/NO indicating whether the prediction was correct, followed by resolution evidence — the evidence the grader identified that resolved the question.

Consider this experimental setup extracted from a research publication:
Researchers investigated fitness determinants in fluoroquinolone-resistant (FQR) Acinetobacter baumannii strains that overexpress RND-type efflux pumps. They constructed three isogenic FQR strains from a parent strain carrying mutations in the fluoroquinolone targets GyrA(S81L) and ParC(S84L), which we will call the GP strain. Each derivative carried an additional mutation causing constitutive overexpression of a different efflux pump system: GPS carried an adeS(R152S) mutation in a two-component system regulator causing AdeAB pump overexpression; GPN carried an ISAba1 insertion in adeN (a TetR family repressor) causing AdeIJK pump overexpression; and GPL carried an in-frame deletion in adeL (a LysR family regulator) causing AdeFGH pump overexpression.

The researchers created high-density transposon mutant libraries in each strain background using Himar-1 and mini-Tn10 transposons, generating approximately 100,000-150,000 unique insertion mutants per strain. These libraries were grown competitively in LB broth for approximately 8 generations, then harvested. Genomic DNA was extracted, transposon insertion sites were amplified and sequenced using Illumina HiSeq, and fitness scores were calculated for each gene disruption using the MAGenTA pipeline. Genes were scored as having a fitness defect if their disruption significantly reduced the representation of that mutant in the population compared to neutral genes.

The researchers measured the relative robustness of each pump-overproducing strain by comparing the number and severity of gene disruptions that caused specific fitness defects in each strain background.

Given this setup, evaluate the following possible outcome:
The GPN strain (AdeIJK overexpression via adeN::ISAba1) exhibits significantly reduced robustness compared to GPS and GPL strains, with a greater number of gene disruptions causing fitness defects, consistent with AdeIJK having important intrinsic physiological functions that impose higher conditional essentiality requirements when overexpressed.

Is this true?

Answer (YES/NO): NO